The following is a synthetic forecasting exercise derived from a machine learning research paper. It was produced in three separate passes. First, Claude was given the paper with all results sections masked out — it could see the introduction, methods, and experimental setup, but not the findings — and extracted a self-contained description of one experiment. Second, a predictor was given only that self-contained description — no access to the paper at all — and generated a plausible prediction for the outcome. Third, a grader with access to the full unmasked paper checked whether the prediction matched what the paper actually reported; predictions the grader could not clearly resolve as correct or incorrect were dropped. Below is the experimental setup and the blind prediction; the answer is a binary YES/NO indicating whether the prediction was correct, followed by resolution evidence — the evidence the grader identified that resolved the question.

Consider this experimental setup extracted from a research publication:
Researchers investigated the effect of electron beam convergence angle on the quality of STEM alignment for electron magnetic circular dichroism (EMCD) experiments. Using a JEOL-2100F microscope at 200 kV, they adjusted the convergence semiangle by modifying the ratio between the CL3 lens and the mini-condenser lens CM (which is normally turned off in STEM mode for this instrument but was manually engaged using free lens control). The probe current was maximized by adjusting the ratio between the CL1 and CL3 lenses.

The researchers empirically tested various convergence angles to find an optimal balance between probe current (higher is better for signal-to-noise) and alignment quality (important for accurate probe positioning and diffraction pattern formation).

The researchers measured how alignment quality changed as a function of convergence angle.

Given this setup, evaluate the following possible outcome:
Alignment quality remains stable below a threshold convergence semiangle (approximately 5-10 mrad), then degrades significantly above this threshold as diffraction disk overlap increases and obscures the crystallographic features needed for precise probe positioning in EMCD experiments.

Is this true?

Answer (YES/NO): NO